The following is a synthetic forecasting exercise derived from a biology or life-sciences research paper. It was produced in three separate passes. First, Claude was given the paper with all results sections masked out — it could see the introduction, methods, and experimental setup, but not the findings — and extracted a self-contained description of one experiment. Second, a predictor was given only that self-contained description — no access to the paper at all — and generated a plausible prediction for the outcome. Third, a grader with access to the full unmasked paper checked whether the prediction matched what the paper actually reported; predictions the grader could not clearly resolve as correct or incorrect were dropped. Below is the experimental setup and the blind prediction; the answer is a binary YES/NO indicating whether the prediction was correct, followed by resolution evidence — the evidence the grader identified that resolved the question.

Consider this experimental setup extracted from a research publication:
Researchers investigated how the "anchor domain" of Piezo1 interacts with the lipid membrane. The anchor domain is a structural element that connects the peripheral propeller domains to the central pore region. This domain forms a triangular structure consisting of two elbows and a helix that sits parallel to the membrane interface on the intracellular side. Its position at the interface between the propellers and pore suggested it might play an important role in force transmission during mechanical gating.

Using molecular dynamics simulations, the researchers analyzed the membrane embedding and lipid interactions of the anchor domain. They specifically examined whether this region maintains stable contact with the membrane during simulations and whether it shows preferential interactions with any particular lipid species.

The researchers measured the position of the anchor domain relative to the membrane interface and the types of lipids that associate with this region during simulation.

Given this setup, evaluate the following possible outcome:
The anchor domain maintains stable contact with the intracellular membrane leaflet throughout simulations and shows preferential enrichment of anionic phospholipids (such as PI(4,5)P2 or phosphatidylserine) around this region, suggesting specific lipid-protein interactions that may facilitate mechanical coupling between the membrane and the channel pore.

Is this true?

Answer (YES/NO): NO